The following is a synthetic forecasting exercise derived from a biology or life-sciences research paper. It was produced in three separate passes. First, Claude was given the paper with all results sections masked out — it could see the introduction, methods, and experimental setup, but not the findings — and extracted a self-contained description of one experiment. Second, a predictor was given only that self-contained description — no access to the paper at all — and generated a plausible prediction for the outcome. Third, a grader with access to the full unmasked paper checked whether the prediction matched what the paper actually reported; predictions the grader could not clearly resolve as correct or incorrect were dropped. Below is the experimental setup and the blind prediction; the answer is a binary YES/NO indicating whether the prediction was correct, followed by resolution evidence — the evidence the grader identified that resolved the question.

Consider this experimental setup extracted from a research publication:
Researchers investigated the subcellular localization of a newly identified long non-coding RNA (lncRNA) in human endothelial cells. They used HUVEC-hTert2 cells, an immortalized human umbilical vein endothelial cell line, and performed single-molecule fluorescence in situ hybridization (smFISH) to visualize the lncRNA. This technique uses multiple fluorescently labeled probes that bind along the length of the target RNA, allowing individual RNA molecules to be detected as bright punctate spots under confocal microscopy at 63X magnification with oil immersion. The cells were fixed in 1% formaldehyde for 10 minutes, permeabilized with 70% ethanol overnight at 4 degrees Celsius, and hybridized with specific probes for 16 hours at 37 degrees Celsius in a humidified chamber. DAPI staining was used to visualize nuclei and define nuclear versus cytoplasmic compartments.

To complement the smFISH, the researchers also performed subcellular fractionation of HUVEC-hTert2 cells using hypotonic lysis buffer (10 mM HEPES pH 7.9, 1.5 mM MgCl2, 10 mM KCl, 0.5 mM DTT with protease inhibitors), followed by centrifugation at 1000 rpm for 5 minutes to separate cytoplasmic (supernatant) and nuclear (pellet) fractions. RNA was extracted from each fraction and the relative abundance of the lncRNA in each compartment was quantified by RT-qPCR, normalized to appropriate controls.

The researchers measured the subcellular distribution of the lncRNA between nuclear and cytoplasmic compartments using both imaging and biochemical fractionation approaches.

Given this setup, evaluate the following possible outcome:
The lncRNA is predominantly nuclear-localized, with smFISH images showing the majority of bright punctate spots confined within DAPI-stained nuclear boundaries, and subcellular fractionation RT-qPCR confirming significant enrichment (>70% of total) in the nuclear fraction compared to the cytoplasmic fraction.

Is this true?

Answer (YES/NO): NO